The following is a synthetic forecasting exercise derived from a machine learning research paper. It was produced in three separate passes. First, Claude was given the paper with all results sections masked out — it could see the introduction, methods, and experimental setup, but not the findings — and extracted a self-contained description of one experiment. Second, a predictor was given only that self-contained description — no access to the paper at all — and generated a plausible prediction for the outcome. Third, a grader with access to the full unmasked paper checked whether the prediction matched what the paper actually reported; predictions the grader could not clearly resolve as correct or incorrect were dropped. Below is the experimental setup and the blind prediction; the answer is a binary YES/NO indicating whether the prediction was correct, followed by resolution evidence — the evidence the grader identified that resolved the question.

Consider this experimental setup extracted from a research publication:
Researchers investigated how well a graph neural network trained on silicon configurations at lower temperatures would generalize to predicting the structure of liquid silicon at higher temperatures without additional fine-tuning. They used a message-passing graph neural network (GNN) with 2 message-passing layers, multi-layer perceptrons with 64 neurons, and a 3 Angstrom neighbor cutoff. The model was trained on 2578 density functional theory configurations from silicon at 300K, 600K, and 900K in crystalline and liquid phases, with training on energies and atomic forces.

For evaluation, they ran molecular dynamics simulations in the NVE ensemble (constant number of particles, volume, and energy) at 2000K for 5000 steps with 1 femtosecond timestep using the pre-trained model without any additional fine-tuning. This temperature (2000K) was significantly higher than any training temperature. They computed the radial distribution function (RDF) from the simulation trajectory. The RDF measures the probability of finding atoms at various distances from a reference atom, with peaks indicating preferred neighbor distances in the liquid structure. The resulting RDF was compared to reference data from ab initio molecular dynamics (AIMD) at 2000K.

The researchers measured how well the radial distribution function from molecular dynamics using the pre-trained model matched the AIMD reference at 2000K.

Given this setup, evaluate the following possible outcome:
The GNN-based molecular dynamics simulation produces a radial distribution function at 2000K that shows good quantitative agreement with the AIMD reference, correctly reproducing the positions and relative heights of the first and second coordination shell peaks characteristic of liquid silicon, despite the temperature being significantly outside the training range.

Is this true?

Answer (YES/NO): NO